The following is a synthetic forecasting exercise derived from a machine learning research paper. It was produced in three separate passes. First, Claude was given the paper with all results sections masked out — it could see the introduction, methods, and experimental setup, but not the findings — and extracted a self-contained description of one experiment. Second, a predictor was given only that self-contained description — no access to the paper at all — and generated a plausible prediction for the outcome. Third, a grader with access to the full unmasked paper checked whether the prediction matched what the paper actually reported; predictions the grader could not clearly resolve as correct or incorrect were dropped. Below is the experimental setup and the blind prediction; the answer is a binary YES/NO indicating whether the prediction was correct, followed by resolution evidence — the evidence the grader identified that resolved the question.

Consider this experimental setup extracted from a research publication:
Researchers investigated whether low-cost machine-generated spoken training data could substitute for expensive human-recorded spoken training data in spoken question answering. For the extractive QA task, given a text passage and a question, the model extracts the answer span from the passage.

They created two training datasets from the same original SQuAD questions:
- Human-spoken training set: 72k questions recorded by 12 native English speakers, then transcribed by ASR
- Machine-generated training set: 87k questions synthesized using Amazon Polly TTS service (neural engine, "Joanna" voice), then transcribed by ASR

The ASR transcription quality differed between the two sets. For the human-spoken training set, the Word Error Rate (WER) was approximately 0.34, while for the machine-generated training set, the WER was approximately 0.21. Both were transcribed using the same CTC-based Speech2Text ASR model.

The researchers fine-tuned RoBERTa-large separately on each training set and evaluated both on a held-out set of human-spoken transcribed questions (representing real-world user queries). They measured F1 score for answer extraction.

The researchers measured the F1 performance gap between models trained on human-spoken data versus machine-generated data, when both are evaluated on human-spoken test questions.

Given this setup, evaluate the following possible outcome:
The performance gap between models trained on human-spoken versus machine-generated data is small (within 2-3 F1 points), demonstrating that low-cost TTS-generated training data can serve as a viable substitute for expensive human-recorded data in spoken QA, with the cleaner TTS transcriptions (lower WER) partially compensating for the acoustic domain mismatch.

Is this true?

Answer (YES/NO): YES